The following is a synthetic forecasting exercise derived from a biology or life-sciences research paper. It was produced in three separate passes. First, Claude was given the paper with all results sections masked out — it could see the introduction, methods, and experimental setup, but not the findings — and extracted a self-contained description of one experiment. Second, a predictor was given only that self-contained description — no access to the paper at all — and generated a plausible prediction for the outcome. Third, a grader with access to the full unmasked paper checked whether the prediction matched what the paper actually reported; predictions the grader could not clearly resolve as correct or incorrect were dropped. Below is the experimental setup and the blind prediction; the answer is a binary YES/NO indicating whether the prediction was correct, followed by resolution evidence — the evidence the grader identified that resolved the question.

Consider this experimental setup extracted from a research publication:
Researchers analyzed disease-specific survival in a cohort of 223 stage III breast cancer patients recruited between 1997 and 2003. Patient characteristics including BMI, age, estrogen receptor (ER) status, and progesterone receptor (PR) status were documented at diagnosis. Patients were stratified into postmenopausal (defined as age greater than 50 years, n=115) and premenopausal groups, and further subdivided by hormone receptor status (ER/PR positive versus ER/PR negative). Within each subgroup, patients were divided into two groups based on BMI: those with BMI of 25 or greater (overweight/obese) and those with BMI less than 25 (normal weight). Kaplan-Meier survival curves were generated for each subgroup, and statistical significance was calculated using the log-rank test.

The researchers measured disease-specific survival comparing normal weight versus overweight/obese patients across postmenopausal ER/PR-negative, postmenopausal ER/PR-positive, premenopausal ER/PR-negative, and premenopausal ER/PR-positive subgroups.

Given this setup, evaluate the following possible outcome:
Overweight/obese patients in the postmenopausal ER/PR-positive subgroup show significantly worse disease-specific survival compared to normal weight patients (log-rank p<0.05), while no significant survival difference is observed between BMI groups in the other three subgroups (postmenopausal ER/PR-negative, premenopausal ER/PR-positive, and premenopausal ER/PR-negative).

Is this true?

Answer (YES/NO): NO